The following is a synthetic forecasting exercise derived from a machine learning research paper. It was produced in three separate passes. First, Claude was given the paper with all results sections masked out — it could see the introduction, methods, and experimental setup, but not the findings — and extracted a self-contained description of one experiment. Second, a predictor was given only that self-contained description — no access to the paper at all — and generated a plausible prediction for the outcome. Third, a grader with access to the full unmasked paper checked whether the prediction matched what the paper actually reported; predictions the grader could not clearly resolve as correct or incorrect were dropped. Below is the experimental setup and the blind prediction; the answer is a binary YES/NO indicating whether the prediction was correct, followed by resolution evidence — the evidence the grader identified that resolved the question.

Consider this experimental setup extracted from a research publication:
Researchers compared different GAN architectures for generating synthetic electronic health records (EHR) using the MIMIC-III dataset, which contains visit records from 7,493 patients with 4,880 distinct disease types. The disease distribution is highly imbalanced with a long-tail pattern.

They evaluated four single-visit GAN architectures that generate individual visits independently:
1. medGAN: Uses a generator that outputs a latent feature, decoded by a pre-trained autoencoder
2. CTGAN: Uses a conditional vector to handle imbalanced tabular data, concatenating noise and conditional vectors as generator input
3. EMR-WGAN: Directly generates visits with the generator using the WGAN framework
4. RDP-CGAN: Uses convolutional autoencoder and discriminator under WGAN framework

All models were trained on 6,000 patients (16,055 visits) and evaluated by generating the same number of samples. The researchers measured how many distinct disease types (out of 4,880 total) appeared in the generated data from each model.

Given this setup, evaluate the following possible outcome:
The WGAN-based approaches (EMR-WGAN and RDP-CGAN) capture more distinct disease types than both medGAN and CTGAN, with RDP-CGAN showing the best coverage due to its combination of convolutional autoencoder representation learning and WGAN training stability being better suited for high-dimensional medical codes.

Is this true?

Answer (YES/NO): NO